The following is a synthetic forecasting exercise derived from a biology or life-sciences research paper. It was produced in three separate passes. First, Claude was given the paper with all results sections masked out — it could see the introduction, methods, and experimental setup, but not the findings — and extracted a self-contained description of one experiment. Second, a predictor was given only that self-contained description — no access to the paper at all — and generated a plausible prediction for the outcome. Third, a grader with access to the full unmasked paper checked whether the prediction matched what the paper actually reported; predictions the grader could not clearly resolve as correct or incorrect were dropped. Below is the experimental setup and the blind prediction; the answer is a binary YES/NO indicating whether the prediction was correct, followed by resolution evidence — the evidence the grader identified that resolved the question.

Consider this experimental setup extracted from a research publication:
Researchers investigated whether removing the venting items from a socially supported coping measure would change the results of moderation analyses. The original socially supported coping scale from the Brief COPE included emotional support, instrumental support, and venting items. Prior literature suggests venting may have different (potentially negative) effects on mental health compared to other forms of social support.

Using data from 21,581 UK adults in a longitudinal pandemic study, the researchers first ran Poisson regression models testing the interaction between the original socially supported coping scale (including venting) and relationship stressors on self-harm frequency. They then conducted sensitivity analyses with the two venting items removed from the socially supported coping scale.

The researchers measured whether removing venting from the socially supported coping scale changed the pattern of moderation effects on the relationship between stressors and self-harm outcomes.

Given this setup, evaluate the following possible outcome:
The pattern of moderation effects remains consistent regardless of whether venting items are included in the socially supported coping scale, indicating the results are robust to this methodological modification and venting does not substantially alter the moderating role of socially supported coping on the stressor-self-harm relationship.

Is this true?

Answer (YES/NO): NO